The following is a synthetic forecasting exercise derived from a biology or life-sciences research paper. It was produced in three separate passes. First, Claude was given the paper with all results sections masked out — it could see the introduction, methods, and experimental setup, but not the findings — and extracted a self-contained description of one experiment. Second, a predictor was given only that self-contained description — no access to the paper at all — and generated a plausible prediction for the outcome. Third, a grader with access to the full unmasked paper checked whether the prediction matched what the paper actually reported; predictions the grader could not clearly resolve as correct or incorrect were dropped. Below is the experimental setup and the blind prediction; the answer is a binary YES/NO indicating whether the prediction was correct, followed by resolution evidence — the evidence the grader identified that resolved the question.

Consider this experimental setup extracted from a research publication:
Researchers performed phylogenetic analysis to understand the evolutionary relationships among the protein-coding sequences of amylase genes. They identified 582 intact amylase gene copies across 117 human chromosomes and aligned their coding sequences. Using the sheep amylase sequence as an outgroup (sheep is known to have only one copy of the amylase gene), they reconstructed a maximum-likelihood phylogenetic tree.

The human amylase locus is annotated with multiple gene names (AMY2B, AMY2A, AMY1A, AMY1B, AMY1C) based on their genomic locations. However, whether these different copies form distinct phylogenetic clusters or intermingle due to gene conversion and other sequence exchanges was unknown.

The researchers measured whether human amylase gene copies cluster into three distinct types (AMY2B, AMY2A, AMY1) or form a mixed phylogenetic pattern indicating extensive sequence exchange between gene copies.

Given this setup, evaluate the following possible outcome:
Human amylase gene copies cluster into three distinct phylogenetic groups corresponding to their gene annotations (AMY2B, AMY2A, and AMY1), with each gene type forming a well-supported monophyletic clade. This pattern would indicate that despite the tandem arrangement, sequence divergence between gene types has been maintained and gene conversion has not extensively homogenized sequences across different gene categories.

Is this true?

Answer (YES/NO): YES